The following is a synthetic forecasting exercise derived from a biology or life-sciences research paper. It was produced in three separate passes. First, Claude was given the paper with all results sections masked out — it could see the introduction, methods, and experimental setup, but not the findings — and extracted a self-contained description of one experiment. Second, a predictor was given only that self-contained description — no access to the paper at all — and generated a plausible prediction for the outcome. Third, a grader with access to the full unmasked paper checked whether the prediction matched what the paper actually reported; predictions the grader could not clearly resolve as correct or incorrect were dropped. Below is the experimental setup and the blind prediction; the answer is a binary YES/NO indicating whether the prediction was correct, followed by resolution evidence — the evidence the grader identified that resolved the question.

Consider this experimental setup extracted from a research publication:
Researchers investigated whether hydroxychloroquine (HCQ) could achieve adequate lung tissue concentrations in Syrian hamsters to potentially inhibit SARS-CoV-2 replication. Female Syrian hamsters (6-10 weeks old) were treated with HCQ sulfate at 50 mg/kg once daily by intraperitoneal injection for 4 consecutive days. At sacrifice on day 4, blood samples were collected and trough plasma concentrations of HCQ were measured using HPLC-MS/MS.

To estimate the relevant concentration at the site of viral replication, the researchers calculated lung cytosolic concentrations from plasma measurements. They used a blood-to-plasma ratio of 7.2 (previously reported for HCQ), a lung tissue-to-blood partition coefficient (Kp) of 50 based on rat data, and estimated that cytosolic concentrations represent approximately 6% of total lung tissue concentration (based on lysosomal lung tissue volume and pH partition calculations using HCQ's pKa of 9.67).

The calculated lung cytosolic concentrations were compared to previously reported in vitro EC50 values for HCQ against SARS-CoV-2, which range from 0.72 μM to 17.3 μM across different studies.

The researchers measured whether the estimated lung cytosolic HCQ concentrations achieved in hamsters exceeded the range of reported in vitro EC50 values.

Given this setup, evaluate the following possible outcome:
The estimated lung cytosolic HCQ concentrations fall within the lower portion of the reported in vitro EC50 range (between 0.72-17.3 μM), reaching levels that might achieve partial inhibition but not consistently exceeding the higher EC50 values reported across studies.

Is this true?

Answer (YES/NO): YES